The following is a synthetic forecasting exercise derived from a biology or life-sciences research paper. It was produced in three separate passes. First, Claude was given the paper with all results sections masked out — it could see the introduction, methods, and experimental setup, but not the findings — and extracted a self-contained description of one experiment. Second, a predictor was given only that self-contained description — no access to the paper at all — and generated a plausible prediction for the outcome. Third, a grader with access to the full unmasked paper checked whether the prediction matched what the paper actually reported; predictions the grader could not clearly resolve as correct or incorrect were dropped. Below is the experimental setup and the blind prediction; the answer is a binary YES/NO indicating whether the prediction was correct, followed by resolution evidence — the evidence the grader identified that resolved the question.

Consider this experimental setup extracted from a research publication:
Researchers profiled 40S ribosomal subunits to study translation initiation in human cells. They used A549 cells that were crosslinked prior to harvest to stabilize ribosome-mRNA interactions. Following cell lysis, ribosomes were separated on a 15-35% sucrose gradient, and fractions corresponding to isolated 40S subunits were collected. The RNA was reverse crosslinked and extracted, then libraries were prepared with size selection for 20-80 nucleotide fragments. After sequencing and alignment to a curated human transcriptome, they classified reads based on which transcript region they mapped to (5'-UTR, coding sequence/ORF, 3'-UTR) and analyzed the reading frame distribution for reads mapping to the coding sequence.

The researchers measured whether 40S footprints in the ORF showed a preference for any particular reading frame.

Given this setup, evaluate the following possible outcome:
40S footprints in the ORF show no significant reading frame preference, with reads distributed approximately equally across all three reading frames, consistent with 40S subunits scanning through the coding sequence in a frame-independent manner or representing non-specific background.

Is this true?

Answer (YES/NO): YES